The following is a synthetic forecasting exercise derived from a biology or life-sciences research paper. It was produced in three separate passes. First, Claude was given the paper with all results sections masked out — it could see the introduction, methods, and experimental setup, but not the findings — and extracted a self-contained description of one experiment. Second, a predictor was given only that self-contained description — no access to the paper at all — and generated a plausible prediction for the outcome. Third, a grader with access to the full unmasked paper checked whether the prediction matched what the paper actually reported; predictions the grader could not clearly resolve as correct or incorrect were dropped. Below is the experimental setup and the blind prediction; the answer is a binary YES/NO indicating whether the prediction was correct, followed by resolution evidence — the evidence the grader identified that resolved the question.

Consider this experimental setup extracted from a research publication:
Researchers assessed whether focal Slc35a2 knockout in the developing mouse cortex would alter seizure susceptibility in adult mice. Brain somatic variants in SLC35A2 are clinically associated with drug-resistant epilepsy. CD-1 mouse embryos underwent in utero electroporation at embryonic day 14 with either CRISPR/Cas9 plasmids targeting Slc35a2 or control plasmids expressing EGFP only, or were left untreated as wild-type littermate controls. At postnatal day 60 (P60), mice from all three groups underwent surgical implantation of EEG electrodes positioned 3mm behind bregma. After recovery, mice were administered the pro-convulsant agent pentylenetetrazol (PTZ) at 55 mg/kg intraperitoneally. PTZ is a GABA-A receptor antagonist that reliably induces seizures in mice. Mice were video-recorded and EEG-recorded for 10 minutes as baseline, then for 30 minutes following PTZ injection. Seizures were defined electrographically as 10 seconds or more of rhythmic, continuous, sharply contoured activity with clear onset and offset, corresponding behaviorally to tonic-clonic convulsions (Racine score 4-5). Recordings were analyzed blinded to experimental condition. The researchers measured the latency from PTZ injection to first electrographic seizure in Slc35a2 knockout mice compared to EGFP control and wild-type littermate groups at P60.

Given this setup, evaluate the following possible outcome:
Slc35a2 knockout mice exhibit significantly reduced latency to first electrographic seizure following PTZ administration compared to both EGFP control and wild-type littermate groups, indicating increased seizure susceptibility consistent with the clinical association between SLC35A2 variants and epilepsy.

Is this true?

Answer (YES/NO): YES